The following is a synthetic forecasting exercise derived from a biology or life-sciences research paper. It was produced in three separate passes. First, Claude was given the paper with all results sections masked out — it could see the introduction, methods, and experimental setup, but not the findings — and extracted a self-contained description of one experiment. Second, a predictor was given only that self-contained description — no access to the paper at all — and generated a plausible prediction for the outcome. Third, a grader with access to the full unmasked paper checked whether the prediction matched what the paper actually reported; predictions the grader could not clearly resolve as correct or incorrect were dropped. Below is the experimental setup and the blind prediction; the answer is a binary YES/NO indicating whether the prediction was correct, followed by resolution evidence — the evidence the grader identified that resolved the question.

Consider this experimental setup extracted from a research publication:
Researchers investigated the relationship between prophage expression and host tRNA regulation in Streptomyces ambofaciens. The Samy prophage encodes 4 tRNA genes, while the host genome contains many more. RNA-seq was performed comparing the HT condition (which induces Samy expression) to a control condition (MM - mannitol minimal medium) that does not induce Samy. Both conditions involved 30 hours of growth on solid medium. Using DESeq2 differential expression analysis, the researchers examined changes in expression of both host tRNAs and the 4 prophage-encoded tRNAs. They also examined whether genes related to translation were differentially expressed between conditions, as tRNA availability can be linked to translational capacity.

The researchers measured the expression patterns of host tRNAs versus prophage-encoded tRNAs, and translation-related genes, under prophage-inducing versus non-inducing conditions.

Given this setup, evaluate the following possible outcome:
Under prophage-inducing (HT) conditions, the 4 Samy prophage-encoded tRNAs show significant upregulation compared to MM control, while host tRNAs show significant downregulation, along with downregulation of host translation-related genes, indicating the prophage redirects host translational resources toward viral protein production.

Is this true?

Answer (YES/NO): YES